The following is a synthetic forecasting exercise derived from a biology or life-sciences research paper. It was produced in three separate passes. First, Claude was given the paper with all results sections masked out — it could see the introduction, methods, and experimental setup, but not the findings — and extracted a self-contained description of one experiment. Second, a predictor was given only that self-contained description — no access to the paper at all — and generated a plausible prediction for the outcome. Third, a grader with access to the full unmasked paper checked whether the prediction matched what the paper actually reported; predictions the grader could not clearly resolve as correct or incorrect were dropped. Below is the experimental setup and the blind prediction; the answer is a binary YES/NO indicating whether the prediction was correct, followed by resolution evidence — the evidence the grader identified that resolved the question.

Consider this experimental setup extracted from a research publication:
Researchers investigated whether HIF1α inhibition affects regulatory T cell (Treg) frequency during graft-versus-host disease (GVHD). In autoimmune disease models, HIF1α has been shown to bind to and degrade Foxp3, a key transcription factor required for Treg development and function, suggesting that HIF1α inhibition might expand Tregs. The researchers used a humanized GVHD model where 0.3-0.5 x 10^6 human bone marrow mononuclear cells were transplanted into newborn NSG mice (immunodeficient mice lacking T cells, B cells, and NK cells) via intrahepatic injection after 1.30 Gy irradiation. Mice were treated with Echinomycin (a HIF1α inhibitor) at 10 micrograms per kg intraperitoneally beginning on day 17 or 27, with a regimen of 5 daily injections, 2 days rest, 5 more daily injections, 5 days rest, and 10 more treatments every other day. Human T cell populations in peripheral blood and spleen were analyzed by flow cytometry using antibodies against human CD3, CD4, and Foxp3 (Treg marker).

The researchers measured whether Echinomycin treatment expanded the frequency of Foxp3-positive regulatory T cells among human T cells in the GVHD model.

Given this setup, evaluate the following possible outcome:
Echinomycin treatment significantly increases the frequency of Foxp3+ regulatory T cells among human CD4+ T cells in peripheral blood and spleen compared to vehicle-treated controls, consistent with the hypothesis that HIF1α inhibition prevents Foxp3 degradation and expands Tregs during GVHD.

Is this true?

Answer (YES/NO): NO